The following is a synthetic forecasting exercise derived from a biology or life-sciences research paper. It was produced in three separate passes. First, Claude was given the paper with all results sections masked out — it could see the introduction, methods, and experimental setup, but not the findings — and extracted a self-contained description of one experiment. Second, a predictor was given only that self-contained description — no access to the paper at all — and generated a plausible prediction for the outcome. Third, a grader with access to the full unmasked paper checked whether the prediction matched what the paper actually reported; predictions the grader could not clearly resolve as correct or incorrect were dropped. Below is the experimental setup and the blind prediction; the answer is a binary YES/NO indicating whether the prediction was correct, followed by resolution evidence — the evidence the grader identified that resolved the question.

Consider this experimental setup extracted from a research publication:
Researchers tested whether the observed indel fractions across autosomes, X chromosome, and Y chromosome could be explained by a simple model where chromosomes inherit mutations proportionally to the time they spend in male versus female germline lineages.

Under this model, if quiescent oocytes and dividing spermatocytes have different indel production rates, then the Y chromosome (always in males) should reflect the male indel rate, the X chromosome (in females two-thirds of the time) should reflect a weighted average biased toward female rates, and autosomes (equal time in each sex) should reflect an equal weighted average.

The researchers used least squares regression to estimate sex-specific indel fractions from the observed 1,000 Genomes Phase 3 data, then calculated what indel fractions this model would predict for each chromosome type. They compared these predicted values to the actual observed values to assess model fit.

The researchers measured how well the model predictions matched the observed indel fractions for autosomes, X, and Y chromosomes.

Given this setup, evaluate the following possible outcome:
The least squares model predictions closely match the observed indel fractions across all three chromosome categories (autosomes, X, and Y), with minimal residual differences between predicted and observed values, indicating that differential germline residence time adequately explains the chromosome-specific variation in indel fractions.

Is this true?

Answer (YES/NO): YES